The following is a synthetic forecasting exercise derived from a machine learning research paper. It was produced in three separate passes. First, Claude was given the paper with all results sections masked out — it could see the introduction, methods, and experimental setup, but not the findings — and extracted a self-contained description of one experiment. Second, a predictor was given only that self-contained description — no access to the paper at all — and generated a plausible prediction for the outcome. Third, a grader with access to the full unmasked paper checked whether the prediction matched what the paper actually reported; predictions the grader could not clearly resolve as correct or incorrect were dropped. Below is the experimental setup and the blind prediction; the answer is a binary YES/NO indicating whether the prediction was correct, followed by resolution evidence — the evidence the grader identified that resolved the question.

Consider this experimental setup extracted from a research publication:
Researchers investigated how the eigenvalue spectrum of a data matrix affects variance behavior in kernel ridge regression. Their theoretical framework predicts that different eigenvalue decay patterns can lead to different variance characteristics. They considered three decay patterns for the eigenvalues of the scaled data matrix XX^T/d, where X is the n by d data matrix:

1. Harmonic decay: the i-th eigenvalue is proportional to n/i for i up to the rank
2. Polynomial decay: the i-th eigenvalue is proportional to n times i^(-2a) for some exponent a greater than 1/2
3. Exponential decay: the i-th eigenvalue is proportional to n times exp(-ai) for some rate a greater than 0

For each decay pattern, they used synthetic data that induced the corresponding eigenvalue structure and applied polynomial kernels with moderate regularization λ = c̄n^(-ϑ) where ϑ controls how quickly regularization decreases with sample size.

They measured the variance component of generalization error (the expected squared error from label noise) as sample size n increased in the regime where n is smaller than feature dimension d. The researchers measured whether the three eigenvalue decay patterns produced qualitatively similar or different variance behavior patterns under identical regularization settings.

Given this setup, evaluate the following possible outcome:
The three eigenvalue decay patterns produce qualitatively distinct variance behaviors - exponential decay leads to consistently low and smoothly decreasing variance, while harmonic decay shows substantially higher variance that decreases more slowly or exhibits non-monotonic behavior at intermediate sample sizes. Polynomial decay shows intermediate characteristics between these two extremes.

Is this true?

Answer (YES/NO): NO